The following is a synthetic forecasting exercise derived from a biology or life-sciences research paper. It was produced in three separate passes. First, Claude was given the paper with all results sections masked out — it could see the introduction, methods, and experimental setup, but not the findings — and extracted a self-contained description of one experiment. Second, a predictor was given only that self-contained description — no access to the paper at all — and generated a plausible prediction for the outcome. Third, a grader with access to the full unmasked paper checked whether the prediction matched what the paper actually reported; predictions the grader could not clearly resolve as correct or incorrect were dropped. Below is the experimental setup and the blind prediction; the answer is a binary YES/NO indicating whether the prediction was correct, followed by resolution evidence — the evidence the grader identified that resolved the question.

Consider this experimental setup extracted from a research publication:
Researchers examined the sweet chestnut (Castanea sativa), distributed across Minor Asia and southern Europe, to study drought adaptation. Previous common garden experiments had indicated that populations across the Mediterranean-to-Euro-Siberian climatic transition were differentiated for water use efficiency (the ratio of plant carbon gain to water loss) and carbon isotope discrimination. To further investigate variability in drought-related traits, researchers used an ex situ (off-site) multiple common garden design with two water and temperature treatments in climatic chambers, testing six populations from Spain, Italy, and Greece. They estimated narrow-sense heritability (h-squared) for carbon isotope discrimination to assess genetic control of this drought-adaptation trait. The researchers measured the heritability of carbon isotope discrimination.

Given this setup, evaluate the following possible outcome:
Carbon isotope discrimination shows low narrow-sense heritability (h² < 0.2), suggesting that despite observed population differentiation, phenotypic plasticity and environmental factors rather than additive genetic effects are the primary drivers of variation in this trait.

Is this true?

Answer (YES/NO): NO